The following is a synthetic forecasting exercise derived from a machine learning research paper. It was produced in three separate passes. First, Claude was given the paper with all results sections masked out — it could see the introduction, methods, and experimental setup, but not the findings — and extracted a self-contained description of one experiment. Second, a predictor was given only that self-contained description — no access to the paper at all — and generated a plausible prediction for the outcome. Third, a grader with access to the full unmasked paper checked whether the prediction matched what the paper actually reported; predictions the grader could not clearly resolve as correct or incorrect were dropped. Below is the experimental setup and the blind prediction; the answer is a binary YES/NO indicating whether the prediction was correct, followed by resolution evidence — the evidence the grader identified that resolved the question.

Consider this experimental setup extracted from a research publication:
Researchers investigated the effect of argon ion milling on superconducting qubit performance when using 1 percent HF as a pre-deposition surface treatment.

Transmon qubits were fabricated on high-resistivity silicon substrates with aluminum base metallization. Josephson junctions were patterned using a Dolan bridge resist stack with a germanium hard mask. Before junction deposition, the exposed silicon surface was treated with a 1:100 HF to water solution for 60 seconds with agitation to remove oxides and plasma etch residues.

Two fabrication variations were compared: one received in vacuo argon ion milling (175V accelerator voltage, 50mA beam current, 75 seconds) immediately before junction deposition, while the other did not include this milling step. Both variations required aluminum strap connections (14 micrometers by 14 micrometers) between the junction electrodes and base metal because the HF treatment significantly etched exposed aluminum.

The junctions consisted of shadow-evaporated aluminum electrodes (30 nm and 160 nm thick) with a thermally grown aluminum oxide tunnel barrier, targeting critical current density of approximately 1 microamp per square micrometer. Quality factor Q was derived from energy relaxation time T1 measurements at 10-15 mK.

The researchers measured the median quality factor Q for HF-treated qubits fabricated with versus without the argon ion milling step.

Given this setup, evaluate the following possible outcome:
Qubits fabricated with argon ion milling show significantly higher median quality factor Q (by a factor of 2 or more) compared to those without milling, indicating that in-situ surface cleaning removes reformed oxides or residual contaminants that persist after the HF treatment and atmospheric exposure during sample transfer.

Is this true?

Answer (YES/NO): NO